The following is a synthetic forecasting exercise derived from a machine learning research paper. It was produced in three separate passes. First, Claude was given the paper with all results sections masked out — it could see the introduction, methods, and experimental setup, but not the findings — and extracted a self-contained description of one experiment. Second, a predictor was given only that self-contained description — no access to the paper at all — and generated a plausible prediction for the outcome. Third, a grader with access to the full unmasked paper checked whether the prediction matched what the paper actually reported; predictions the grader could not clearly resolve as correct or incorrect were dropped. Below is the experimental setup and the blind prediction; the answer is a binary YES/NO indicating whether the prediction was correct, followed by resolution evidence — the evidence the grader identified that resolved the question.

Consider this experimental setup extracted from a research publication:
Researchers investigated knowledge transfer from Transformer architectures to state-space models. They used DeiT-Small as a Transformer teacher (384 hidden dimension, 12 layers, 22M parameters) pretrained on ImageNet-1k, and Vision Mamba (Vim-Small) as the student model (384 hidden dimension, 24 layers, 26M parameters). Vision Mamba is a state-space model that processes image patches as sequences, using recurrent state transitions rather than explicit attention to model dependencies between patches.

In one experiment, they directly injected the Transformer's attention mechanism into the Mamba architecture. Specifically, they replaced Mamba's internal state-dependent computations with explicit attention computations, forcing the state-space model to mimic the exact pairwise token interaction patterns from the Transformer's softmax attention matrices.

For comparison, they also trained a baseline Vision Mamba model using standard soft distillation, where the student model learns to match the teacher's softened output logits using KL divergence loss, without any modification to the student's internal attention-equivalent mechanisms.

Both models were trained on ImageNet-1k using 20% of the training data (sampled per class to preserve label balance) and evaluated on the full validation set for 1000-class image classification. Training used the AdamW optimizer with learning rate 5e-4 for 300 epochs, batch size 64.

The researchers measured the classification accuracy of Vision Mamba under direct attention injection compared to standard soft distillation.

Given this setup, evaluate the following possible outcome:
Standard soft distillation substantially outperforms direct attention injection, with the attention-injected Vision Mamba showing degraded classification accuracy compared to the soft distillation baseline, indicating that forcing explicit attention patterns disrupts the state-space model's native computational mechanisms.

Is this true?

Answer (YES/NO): YES